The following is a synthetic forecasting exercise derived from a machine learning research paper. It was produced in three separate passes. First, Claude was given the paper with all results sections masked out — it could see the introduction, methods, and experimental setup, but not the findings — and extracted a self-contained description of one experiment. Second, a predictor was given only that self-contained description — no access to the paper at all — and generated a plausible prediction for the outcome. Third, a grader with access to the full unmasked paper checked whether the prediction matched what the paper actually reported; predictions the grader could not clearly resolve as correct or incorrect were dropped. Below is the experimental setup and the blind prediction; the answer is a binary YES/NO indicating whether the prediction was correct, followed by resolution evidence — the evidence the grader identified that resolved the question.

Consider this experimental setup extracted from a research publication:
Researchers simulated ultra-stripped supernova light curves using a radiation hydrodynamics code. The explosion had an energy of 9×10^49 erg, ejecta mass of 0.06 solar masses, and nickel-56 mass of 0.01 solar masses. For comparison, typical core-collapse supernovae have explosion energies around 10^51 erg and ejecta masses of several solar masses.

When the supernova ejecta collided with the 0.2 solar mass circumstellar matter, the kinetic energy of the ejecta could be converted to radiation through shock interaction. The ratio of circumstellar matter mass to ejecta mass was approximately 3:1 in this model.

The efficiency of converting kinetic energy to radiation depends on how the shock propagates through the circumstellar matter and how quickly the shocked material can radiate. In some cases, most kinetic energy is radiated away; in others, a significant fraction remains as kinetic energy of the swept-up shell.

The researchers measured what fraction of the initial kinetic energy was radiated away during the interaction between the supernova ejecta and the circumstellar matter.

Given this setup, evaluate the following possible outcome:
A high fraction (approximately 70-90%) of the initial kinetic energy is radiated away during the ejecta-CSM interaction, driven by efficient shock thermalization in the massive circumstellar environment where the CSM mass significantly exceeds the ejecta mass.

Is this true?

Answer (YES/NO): NO